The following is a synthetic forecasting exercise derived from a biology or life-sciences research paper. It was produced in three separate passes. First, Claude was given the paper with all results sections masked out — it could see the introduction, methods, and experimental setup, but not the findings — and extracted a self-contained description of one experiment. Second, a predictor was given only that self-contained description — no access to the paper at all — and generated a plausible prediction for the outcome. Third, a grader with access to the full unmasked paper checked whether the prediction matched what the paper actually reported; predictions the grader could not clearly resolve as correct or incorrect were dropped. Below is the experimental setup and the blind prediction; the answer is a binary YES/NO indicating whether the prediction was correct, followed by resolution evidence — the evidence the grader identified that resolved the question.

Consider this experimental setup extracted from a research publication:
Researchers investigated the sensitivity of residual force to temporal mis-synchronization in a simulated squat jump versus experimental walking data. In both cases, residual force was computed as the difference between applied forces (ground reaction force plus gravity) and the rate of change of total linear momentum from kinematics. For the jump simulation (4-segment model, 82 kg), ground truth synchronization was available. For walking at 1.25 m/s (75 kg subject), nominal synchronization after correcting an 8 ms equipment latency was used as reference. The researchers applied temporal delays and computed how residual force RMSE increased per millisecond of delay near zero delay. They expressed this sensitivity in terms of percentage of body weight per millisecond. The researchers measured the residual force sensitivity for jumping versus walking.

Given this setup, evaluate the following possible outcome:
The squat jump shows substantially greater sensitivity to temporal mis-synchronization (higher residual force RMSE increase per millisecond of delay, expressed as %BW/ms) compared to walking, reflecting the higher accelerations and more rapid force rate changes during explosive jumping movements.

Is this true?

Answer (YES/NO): YES